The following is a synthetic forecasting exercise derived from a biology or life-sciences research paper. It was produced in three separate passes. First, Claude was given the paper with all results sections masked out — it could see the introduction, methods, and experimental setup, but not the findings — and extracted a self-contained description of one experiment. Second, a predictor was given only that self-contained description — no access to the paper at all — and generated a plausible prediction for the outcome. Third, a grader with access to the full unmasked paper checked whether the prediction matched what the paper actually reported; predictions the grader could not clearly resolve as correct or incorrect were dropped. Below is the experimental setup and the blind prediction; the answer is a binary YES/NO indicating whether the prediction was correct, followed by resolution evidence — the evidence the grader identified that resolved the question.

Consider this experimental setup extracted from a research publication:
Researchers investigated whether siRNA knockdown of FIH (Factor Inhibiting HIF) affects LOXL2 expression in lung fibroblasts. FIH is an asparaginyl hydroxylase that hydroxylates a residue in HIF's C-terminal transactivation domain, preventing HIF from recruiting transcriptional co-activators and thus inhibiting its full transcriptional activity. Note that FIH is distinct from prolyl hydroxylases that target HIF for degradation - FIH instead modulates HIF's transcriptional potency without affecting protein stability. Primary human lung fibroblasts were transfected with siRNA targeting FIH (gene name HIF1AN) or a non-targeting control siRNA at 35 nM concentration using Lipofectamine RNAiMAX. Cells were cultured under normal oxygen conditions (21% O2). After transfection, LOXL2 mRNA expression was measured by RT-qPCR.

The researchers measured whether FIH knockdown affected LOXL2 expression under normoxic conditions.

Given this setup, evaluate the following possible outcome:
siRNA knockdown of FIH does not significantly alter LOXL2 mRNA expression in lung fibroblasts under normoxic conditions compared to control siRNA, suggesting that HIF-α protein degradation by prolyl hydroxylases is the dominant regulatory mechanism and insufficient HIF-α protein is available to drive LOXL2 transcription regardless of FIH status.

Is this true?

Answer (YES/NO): NO